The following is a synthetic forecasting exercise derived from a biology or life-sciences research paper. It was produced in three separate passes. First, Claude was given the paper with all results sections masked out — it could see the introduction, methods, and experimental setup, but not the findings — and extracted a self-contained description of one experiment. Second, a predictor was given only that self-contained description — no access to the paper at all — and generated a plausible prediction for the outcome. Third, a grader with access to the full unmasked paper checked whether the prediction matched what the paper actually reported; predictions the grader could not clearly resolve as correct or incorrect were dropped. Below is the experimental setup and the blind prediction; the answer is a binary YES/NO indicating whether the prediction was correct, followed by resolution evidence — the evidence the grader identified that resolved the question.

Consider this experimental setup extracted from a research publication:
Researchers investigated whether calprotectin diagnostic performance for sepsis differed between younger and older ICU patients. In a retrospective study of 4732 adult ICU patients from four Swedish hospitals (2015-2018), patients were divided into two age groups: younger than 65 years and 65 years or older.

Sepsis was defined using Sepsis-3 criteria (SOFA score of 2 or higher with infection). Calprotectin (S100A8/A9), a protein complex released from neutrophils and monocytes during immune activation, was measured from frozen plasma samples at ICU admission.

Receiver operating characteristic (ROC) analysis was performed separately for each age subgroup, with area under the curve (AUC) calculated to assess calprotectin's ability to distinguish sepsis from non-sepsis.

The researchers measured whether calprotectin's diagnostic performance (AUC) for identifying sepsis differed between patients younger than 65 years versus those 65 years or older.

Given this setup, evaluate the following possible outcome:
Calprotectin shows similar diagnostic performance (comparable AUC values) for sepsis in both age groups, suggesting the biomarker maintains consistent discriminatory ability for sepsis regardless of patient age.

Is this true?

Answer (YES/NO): YES